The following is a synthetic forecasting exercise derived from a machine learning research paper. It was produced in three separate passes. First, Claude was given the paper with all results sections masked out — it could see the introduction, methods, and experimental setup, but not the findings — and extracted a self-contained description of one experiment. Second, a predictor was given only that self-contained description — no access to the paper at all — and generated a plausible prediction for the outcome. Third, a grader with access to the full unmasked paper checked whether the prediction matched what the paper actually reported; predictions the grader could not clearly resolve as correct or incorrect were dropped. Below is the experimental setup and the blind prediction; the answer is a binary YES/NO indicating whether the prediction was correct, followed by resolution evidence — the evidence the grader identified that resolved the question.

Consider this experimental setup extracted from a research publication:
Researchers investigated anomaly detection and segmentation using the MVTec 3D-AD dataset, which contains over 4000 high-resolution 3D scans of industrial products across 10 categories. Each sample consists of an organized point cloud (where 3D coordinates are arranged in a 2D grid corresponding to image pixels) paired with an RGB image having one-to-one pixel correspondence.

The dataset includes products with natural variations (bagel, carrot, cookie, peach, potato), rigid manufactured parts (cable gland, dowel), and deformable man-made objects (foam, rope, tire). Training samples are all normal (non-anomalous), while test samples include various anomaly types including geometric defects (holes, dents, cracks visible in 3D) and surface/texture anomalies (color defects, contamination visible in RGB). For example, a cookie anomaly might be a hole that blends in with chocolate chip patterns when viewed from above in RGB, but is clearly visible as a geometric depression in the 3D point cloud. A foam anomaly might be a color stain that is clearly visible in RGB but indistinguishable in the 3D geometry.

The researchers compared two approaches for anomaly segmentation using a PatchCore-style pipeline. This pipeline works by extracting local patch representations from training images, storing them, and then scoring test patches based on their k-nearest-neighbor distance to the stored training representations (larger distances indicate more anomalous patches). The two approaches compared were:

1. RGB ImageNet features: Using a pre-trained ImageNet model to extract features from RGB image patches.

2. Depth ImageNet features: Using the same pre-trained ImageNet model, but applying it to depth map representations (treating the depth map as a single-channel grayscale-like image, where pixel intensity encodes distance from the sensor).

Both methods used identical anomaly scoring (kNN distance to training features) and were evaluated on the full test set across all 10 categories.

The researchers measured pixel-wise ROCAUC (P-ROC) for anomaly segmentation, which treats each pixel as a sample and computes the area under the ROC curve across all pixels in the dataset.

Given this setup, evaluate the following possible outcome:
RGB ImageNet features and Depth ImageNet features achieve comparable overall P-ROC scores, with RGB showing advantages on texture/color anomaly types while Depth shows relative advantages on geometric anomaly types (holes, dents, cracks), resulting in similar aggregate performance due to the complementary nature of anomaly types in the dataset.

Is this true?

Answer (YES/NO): NO